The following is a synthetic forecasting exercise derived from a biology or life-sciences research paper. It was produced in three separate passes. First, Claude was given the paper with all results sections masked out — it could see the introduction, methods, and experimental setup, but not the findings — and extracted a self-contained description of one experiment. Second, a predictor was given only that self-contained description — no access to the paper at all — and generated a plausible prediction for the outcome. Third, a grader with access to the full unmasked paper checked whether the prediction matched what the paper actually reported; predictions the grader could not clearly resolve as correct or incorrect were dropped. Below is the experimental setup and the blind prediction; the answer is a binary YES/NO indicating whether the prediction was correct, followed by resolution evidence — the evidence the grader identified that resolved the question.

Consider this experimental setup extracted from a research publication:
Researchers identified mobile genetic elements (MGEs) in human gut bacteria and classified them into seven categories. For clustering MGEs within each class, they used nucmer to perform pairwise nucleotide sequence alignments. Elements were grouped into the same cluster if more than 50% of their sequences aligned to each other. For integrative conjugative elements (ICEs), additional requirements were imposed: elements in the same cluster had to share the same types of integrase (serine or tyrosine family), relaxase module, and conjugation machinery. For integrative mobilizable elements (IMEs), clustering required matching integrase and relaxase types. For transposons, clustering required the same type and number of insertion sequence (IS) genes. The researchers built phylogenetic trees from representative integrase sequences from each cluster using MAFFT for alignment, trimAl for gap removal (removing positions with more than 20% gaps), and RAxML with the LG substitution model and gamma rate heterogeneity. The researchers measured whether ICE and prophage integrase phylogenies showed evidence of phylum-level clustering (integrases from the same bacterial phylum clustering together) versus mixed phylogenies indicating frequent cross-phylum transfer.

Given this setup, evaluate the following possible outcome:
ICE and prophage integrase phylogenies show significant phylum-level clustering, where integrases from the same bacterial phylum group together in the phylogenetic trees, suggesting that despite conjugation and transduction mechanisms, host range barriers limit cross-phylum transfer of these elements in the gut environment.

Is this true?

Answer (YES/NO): YES